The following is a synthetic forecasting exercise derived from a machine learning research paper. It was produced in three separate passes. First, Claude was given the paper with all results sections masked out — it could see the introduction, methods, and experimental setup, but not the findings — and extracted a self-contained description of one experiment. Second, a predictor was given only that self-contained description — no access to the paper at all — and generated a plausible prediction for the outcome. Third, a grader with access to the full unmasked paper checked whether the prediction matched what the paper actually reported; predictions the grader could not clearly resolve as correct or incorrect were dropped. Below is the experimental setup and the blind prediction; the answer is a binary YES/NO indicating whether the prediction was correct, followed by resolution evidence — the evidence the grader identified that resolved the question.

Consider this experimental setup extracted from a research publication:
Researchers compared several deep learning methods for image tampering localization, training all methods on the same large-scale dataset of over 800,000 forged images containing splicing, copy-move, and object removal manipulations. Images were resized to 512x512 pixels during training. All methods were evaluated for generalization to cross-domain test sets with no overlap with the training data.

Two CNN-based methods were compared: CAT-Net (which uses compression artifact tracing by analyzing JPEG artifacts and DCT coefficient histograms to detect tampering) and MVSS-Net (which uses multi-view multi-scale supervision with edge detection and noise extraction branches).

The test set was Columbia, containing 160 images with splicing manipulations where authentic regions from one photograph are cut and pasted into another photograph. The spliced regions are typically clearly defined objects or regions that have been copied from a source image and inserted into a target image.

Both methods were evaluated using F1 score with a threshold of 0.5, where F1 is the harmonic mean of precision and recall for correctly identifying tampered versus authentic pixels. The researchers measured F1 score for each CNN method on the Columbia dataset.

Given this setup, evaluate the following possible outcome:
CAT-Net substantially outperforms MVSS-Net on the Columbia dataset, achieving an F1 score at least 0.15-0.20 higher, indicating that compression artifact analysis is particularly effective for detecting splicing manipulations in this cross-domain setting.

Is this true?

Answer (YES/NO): NO